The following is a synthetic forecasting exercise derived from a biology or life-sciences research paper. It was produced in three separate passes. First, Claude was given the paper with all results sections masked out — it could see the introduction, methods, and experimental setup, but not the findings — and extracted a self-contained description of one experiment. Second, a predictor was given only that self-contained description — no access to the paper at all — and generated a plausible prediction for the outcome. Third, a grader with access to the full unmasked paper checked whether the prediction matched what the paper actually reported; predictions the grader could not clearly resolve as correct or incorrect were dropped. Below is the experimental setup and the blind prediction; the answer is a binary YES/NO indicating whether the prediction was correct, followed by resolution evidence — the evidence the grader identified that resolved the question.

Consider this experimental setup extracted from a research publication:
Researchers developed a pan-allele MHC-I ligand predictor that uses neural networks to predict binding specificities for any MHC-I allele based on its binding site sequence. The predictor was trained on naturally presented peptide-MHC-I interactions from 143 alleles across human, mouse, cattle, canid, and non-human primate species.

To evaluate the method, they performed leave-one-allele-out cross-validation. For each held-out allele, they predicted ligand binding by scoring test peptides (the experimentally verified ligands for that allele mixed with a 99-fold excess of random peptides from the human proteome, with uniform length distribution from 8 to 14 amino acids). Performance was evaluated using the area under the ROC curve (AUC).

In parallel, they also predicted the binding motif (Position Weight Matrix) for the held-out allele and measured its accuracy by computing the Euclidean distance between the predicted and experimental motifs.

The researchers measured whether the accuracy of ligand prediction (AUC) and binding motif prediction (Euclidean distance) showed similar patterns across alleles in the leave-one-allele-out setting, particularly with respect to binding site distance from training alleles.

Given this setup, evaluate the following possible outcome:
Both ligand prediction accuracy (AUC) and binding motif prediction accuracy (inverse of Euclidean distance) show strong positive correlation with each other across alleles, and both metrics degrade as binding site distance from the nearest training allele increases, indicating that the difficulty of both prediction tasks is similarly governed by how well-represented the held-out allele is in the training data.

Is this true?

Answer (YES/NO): YES